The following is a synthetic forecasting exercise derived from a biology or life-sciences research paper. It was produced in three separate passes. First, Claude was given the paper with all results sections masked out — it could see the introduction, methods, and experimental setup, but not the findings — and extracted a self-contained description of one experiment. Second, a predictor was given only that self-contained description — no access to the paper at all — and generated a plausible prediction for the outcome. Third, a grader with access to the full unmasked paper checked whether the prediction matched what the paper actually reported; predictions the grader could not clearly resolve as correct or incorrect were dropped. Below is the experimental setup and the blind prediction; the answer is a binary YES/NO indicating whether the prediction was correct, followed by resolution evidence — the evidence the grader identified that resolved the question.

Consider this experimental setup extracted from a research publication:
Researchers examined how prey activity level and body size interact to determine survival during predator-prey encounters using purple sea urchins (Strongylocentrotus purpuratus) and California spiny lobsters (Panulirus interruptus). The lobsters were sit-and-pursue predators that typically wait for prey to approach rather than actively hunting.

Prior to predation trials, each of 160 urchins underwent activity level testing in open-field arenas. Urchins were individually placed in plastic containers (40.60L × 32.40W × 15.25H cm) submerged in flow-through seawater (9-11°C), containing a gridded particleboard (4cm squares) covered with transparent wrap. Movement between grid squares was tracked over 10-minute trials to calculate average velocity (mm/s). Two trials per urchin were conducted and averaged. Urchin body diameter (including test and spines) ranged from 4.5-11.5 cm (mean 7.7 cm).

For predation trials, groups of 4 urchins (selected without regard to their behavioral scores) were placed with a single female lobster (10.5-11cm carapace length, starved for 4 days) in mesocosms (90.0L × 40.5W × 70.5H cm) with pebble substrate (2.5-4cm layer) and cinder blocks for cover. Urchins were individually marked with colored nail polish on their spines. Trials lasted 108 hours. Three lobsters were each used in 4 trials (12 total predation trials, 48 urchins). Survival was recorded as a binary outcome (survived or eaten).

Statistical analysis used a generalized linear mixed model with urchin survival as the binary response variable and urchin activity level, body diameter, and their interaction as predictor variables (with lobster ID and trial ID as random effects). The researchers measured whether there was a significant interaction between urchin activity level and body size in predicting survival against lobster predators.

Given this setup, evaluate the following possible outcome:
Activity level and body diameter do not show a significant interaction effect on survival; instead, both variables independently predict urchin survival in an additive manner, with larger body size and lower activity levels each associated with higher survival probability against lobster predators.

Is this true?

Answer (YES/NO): NO